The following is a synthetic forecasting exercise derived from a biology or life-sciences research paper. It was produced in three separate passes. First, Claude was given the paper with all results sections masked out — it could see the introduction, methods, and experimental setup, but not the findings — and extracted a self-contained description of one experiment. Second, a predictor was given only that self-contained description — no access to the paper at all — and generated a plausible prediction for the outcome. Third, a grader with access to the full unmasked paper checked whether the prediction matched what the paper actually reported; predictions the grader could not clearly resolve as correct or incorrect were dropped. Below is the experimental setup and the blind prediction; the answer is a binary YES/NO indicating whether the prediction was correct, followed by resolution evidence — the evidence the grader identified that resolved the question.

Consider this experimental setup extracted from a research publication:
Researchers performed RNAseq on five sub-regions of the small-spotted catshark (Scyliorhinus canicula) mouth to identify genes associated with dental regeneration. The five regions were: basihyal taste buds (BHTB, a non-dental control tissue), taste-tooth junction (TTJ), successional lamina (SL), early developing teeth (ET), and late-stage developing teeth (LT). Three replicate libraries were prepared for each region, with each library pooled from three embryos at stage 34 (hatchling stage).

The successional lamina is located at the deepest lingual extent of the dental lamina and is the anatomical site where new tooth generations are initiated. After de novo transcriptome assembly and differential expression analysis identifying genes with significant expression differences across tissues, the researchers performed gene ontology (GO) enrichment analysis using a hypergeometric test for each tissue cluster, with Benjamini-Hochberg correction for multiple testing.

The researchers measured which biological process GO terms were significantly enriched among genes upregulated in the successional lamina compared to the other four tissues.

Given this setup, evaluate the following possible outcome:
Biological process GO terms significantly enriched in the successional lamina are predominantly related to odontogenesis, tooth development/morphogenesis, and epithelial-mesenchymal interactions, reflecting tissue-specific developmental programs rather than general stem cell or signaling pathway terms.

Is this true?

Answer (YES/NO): NO